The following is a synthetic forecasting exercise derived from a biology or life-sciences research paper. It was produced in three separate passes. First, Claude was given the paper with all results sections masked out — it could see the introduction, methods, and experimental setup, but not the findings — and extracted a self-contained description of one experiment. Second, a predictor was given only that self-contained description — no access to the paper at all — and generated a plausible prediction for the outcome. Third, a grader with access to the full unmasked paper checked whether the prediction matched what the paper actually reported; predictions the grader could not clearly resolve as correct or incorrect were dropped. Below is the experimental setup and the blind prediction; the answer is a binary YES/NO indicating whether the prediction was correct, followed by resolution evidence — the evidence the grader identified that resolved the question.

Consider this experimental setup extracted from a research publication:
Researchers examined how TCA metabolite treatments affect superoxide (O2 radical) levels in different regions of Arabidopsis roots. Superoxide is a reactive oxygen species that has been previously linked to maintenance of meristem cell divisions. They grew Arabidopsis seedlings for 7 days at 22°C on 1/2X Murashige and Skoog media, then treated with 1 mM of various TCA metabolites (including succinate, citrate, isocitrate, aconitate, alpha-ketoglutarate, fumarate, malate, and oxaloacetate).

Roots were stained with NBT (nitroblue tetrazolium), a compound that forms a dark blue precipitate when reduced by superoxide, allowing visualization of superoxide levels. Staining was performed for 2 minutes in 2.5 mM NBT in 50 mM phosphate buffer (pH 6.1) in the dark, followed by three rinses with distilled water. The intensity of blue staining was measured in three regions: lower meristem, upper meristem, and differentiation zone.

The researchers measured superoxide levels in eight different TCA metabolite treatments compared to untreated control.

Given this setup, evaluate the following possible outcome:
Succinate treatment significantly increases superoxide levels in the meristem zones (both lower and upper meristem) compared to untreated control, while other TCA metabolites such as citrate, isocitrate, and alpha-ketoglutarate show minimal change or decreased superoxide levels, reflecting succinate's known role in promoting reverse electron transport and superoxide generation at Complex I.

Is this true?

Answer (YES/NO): NO